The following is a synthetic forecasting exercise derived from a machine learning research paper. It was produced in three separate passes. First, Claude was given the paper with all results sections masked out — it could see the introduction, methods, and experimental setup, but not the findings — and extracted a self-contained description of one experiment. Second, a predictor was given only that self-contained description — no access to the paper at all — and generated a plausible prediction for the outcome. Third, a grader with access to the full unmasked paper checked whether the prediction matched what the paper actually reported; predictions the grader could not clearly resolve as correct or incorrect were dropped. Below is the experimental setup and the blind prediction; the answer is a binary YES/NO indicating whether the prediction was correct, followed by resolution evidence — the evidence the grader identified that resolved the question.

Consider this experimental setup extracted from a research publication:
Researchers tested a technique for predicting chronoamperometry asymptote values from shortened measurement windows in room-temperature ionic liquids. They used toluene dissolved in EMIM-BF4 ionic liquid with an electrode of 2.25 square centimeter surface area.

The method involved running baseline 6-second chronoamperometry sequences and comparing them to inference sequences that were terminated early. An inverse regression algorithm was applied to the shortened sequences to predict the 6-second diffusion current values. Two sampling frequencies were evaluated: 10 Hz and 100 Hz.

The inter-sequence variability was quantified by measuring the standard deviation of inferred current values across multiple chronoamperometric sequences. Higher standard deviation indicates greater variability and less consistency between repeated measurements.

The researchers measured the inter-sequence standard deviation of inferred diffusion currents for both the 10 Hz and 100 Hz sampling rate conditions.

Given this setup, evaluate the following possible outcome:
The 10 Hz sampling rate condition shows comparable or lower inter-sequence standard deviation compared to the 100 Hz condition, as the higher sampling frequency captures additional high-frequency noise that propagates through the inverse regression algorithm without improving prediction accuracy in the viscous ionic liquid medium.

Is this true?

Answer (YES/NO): YES